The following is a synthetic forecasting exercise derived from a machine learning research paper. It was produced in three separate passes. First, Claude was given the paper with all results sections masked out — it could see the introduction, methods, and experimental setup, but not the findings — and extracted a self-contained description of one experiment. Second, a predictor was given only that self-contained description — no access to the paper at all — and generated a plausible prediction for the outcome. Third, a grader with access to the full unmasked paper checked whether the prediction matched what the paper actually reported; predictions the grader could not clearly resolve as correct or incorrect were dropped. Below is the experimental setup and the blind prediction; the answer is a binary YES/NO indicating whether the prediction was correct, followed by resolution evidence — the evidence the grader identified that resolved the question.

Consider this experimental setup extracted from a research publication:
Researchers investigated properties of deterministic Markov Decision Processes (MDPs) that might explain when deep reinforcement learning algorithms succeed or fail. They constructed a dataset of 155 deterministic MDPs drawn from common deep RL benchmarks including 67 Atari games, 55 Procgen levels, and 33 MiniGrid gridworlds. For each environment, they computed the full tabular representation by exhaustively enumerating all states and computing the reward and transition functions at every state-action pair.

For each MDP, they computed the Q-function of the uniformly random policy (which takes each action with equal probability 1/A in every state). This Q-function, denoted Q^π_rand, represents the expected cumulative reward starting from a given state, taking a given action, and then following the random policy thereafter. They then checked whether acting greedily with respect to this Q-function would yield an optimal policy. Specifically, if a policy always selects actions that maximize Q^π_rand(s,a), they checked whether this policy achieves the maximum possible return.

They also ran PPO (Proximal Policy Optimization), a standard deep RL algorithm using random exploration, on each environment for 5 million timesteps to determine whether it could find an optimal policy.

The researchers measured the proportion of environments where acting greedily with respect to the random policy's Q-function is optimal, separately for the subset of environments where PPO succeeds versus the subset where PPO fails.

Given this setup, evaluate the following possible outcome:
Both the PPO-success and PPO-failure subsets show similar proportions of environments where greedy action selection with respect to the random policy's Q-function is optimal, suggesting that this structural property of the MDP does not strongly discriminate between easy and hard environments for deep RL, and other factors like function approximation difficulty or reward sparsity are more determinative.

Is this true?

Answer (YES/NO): NO